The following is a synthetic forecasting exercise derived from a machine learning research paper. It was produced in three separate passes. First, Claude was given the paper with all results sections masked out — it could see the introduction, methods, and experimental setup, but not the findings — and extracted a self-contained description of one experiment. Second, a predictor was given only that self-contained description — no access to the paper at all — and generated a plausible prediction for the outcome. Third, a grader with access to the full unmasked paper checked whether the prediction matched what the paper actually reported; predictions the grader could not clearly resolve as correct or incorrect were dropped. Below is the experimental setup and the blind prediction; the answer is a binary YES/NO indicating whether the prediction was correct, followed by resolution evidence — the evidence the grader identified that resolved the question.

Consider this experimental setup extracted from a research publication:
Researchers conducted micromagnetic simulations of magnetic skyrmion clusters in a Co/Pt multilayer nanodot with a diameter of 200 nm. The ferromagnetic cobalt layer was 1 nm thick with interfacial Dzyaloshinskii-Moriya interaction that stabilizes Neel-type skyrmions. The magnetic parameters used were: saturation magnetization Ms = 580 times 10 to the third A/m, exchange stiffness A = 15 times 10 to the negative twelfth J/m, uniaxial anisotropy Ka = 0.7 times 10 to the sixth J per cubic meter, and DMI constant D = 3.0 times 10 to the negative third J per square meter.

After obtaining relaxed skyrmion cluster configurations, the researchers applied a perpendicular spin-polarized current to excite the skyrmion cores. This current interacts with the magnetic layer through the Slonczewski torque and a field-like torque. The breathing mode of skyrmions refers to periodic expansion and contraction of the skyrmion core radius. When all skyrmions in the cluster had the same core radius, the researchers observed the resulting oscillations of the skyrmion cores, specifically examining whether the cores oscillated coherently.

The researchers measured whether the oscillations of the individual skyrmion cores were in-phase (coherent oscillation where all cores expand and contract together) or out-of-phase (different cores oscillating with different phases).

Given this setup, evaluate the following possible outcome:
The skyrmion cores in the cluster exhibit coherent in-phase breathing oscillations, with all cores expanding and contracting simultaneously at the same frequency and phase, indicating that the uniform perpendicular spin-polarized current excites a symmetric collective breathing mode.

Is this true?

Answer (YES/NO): YES